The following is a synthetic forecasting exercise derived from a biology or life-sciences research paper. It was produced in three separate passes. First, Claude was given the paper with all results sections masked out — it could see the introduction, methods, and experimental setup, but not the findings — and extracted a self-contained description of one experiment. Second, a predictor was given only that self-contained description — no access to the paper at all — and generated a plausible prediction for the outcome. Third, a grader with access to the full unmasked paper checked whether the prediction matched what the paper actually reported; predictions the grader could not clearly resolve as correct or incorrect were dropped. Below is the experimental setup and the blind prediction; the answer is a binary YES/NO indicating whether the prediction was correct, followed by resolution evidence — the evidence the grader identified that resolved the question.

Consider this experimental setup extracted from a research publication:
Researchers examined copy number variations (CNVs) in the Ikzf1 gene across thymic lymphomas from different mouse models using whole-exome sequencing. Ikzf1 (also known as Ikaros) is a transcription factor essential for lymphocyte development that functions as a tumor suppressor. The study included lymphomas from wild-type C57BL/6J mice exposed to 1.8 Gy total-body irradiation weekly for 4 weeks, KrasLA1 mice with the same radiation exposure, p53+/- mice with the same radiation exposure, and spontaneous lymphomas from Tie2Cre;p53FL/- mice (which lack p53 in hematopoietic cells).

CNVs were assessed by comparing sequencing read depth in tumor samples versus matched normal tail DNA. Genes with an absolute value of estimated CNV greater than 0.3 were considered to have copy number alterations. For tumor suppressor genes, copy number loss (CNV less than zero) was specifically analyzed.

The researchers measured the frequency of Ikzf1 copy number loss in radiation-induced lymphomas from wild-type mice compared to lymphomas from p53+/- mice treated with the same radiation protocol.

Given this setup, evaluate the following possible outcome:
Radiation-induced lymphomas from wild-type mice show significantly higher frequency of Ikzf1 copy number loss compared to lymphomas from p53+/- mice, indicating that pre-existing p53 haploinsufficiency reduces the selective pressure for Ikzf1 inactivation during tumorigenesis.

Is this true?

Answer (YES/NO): YES